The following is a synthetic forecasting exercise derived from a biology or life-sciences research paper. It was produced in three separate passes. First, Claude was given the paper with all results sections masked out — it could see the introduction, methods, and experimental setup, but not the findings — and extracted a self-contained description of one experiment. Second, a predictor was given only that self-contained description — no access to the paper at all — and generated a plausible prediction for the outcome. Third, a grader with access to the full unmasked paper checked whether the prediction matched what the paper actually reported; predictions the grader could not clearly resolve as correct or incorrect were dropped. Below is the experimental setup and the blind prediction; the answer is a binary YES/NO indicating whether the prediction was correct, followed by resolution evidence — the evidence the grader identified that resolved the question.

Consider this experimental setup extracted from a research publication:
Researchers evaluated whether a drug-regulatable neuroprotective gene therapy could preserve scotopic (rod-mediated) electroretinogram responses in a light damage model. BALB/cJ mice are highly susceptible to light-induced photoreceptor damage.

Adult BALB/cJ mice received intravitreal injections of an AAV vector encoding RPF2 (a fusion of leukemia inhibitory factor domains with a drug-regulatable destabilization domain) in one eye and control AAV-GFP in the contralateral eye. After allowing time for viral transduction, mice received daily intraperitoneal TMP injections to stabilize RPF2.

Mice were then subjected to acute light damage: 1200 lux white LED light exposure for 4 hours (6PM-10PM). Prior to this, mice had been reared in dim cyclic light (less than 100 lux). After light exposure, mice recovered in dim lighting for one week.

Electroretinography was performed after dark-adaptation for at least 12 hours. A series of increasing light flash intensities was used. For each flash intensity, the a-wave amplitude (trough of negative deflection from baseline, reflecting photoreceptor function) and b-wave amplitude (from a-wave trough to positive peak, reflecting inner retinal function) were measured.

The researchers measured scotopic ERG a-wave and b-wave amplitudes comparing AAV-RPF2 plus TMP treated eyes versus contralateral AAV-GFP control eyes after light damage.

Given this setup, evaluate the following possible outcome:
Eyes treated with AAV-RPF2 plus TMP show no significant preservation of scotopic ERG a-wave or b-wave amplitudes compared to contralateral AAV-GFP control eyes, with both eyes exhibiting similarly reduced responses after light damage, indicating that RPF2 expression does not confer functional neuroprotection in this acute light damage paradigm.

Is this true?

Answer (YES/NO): NO